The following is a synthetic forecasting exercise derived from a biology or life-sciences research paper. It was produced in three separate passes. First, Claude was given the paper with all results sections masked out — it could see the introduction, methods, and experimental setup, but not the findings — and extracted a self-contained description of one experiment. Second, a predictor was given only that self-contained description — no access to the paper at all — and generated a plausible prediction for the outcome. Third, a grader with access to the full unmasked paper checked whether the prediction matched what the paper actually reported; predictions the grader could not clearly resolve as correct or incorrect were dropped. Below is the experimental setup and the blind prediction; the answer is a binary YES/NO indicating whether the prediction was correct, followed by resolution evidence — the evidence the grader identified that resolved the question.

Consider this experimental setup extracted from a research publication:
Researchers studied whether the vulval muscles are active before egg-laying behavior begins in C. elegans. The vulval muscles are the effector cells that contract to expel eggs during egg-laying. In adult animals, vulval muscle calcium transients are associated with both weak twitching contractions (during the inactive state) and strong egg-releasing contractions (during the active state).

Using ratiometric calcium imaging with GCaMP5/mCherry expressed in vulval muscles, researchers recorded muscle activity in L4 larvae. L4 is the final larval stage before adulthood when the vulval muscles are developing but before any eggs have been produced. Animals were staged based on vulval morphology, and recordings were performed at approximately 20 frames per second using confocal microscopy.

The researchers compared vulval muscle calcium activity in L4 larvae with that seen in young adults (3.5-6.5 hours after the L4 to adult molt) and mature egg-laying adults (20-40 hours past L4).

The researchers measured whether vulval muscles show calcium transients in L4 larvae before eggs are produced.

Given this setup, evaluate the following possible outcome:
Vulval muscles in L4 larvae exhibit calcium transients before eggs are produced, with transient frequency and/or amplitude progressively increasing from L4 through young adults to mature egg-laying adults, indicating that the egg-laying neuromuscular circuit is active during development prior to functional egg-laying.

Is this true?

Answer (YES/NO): NO